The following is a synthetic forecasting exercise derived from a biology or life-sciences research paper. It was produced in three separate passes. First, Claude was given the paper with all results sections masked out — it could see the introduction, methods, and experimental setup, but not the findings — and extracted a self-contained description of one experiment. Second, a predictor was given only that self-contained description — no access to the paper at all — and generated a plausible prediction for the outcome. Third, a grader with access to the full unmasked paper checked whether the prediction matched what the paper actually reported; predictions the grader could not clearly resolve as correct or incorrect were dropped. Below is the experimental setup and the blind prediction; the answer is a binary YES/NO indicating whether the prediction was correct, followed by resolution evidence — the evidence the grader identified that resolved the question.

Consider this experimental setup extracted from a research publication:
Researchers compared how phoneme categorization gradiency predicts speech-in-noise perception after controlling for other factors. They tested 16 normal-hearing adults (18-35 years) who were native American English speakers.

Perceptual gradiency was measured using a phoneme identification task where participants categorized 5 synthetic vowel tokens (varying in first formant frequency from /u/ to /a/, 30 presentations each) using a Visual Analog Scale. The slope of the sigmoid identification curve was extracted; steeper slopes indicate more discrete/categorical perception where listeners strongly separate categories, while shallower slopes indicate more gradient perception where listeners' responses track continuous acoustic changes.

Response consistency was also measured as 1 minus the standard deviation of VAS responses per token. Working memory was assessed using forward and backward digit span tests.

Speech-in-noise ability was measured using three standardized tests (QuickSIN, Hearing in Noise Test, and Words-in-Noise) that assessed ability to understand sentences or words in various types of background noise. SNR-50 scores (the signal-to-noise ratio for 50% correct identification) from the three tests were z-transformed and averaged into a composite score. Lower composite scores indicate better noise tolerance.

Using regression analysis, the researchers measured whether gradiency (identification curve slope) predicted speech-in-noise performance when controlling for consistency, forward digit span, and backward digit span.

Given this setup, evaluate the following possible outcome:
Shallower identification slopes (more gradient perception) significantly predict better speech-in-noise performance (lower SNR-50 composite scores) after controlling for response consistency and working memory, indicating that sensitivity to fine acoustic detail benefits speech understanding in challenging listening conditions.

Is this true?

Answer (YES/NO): NO